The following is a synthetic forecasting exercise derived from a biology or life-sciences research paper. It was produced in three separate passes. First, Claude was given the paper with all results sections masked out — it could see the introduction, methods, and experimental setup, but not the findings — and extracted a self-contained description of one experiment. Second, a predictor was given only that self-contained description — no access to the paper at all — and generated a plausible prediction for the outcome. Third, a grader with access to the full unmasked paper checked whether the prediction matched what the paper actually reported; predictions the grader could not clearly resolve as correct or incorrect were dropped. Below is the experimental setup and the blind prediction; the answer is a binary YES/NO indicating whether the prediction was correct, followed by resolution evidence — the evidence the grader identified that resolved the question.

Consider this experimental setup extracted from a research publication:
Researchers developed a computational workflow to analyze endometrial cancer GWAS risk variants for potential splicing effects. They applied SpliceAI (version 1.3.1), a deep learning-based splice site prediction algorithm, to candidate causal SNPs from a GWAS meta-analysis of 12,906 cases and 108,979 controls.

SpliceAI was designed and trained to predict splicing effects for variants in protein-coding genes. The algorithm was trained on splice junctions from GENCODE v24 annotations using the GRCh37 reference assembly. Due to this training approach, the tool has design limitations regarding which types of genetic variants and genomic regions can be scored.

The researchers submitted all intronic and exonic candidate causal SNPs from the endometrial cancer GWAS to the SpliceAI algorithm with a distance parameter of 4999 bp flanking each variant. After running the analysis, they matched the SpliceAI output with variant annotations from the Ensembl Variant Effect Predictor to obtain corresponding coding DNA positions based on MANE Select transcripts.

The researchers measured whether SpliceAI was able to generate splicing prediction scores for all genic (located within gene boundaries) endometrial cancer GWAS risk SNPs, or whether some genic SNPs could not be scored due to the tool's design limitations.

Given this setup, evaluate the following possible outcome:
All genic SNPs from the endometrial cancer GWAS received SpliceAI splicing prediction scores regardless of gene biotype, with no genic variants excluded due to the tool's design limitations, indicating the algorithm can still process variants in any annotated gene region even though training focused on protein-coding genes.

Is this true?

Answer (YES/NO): NO